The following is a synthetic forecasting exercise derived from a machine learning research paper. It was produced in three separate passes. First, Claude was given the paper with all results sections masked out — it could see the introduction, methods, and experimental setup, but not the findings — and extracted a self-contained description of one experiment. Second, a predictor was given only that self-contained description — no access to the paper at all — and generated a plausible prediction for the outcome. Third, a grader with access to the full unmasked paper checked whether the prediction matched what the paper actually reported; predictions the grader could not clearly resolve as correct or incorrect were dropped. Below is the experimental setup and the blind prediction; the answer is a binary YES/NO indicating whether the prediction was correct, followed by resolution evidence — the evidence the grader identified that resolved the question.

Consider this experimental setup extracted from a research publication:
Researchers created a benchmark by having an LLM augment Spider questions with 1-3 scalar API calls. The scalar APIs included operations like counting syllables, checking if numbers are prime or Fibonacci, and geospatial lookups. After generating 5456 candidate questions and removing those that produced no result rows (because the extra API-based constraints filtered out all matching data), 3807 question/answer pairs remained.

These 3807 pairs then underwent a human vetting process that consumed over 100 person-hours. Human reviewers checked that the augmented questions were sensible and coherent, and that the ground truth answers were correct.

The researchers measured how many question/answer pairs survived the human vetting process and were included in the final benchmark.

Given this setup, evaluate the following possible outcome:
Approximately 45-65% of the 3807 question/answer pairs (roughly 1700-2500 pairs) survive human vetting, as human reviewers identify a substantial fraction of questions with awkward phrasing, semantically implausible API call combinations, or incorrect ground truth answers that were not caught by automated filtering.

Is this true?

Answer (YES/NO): YES